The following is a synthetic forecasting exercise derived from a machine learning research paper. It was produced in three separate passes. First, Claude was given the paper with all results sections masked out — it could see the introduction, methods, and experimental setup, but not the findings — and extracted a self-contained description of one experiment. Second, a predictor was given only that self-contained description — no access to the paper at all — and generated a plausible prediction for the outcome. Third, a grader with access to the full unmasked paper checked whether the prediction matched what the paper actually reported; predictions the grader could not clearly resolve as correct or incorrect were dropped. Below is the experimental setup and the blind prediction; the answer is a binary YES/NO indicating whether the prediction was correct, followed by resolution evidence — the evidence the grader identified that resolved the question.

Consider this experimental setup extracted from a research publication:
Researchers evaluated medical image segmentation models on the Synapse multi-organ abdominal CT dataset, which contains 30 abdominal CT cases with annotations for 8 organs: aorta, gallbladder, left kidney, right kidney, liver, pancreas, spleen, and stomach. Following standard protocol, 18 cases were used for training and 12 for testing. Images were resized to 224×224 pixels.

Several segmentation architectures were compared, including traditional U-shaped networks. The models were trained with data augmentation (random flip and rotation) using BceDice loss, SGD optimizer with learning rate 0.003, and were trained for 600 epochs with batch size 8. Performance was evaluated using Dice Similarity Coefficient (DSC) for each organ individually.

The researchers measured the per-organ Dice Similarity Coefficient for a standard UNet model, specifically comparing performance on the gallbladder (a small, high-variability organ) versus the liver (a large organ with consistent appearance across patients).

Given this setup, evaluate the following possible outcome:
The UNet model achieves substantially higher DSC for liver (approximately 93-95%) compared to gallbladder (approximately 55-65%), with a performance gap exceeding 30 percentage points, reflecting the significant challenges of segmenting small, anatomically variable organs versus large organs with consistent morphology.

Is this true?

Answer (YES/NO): NO